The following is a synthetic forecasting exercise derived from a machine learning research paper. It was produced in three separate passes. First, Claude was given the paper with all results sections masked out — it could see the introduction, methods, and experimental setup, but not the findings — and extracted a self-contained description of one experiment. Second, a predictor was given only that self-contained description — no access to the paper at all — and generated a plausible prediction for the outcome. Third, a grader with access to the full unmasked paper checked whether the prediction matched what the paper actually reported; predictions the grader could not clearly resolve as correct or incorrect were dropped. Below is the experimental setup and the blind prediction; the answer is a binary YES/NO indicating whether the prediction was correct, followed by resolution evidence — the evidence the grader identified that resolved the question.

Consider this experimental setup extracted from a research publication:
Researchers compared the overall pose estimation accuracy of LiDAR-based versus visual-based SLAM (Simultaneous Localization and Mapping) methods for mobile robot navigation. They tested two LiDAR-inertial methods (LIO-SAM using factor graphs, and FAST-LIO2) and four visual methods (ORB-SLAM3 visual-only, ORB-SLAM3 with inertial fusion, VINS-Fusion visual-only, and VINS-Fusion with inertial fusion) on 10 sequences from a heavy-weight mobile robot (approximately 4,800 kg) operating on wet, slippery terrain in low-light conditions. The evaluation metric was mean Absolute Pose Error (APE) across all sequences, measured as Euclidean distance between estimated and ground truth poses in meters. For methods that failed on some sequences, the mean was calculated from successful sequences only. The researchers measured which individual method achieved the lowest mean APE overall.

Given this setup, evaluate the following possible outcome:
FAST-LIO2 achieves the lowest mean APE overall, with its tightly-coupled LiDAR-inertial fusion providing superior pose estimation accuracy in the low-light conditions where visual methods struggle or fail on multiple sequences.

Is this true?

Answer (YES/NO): NO